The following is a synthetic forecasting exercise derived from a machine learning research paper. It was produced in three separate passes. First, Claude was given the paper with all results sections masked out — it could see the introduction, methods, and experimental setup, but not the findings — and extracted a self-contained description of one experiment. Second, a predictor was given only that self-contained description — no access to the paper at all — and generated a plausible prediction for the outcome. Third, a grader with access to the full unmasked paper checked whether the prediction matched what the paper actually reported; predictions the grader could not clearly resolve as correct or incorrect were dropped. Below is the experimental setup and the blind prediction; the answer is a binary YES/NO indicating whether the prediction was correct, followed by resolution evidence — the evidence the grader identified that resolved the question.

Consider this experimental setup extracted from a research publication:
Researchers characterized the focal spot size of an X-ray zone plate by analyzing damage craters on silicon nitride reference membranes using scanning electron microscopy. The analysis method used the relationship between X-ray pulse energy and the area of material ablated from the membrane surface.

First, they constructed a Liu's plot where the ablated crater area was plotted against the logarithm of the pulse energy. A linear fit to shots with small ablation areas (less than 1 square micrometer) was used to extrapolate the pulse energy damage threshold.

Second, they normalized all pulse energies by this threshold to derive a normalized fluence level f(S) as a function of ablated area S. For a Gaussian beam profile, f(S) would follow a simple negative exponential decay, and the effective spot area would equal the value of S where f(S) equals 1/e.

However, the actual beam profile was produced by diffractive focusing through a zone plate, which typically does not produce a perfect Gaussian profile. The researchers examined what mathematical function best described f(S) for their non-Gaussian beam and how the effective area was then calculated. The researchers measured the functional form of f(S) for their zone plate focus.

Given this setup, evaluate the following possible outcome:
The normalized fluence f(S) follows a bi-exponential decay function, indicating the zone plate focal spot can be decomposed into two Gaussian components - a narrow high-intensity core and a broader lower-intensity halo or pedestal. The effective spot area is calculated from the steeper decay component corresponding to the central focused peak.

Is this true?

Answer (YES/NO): NO